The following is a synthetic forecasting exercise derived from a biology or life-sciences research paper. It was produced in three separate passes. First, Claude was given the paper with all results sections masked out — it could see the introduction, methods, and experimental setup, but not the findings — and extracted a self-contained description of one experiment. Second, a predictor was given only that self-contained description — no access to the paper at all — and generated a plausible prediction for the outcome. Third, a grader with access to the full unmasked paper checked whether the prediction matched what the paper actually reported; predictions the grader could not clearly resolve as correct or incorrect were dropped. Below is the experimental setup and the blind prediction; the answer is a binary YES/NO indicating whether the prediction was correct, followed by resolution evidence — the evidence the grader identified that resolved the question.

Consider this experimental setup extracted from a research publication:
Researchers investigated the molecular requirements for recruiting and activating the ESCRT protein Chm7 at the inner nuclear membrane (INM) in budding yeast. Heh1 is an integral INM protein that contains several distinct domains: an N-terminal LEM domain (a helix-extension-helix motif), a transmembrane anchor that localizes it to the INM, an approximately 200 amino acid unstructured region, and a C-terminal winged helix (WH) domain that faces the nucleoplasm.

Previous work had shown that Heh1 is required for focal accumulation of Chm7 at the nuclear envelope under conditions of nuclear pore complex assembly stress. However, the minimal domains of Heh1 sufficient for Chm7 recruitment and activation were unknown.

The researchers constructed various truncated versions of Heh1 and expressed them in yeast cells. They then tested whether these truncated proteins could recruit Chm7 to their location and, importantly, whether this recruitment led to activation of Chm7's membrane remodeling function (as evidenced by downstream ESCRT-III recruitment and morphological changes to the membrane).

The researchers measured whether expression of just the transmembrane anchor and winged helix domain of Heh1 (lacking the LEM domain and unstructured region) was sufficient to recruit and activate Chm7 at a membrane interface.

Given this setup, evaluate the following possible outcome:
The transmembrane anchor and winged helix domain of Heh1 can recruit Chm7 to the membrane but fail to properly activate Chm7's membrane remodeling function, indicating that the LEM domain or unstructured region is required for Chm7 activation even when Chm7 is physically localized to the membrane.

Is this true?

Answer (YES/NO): NO